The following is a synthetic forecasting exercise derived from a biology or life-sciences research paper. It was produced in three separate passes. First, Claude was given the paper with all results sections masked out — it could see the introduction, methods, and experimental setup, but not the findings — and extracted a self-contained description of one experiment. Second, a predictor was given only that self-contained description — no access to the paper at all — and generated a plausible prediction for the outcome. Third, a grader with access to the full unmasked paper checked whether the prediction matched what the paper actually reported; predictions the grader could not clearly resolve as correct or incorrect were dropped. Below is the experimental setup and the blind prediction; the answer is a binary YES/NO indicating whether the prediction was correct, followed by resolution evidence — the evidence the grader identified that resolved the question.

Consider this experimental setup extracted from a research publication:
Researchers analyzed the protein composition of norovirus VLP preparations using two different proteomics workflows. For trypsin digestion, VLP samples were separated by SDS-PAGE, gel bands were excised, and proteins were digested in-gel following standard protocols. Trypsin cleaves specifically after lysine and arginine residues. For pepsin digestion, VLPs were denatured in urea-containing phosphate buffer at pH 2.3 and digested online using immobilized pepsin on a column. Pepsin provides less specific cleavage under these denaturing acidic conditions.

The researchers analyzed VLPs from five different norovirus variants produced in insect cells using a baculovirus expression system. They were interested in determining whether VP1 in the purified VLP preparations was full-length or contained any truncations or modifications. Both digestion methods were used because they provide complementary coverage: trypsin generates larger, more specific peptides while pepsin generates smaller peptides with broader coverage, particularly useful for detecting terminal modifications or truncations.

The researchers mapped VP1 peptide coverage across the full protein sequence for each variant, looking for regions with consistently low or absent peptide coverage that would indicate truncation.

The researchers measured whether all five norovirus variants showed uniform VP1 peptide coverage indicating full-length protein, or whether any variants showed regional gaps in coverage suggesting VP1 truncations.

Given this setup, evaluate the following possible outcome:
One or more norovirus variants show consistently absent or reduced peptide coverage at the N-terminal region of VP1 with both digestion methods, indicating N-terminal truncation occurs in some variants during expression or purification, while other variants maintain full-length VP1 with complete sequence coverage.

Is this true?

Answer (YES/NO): NO